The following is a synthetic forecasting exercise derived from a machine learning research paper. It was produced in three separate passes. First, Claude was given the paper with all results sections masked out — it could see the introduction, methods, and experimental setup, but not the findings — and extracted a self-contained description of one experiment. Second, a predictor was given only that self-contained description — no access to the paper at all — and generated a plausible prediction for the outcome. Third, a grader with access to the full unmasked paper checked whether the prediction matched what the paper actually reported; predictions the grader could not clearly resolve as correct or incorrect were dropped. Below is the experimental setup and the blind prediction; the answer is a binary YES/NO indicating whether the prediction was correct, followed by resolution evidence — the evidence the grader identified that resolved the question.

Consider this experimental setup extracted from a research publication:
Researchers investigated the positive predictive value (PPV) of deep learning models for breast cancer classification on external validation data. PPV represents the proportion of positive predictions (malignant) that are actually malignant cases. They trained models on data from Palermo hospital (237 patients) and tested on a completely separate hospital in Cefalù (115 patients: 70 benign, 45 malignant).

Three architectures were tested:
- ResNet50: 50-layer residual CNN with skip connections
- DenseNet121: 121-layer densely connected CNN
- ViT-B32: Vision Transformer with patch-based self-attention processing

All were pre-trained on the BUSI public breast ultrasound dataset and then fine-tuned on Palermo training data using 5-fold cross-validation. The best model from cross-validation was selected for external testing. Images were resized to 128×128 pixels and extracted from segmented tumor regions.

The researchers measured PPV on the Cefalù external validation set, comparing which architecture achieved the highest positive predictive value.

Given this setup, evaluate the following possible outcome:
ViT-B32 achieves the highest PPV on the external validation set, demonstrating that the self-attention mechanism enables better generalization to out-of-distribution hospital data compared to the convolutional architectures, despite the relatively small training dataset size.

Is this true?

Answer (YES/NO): NO